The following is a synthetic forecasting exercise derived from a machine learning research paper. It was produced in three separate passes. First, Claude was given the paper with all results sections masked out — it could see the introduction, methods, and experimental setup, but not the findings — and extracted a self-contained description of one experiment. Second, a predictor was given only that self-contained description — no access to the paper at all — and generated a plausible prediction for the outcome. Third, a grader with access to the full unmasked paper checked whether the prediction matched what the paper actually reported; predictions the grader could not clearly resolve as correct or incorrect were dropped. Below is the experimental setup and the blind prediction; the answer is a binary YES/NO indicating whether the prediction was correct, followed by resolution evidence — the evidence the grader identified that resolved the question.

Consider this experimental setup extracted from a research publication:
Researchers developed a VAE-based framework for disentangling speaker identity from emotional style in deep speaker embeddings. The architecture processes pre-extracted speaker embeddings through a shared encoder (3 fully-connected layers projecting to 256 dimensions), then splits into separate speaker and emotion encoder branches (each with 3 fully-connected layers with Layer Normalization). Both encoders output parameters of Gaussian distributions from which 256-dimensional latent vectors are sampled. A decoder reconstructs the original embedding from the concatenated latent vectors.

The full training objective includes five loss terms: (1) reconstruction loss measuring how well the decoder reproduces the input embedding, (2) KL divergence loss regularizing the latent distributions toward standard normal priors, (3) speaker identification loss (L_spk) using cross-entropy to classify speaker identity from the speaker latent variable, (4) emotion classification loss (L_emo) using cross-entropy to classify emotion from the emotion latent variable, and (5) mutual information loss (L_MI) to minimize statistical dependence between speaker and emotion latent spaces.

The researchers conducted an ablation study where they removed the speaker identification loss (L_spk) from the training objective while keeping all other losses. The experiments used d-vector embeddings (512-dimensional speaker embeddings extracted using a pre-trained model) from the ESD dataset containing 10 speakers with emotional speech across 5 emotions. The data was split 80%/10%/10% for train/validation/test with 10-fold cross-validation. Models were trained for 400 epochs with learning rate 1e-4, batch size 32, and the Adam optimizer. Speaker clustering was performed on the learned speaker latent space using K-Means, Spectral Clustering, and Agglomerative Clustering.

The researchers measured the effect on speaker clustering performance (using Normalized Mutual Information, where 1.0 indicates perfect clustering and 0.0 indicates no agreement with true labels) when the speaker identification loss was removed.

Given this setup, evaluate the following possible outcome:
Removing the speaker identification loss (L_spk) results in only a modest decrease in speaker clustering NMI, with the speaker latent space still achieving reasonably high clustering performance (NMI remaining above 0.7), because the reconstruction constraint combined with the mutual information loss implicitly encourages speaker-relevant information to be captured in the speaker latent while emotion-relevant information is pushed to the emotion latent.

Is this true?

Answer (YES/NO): NO